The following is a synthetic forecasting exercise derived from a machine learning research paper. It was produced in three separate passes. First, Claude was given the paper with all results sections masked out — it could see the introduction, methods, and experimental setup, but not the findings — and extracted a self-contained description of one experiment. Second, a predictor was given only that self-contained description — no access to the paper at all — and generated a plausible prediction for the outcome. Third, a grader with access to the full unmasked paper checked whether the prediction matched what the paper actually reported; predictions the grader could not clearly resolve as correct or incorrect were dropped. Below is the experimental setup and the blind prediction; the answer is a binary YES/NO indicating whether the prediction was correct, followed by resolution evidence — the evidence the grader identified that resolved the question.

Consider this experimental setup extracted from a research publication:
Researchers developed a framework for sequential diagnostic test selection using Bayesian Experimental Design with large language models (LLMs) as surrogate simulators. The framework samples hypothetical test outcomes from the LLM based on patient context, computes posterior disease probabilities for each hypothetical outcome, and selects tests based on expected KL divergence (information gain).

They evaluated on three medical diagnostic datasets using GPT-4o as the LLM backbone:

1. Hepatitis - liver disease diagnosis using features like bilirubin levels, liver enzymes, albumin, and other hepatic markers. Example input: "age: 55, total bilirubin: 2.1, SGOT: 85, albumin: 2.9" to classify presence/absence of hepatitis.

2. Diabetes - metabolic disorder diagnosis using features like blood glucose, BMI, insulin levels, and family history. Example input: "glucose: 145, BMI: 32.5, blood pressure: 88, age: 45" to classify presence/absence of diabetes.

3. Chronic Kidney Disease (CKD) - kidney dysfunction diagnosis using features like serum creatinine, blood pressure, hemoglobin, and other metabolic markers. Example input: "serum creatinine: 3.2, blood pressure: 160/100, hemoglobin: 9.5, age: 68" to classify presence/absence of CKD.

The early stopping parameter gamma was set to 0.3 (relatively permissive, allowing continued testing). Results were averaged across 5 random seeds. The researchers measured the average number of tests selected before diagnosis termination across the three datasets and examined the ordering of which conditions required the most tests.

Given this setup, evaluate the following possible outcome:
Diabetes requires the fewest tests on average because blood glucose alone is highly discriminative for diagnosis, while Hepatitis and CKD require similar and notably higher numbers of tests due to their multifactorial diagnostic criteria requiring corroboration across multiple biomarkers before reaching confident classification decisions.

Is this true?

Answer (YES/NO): NO